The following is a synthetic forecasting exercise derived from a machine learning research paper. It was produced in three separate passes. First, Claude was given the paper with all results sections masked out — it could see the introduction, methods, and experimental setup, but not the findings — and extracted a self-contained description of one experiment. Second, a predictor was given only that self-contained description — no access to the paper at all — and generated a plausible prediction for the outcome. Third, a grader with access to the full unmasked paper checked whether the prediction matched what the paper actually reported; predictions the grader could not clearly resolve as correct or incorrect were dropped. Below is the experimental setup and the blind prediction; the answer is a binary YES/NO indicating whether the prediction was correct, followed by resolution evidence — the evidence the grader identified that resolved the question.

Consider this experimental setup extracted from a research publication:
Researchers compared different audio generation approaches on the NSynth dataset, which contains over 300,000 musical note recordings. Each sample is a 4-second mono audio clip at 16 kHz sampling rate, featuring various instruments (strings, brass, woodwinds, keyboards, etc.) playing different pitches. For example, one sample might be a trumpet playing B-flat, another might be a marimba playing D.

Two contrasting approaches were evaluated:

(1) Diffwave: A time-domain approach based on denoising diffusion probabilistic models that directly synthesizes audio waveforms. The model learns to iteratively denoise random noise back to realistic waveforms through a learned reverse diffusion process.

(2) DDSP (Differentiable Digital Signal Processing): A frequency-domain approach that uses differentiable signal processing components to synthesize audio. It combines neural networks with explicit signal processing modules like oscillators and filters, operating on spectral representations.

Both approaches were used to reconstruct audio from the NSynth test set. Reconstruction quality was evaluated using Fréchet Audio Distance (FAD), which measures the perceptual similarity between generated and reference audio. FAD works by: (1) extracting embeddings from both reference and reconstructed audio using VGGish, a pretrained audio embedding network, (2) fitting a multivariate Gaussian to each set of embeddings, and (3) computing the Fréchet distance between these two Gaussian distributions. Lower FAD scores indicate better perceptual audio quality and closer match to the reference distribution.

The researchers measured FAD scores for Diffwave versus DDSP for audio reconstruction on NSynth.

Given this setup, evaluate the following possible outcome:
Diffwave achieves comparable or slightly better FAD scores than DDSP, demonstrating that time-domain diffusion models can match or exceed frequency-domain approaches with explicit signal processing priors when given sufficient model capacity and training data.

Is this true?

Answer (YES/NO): NO